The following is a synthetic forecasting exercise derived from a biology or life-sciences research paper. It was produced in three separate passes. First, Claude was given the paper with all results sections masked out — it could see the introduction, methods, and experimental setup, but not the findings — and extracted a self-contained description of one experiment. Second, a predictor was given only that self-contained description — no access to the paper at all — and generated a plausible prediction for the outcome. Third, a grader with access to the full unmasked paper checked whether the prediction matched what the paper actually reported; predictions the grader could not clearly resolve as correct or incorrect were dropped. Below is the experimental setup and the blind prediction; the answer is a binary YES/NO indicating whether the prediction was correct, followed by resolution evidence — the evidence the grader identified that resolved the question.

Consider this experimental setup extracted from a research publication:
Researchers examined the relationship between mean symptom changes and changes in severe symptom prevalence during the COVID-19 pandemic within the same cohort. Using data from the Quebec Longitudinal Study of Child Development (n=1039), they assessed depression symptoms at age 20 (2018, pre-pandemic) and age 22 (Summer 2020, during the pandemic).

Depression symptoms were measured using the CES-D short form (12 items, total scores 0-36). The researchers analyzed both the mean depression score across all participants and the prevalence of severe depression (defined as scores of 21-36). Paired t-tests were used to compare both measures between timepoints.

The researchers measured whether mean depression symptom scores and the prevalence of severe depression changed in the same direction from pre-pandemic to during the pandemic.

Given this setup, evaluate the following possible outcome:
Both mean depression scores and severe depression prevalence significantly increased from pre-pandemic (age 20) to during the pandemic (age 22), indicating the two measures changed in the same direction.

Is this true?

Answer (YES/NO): NO